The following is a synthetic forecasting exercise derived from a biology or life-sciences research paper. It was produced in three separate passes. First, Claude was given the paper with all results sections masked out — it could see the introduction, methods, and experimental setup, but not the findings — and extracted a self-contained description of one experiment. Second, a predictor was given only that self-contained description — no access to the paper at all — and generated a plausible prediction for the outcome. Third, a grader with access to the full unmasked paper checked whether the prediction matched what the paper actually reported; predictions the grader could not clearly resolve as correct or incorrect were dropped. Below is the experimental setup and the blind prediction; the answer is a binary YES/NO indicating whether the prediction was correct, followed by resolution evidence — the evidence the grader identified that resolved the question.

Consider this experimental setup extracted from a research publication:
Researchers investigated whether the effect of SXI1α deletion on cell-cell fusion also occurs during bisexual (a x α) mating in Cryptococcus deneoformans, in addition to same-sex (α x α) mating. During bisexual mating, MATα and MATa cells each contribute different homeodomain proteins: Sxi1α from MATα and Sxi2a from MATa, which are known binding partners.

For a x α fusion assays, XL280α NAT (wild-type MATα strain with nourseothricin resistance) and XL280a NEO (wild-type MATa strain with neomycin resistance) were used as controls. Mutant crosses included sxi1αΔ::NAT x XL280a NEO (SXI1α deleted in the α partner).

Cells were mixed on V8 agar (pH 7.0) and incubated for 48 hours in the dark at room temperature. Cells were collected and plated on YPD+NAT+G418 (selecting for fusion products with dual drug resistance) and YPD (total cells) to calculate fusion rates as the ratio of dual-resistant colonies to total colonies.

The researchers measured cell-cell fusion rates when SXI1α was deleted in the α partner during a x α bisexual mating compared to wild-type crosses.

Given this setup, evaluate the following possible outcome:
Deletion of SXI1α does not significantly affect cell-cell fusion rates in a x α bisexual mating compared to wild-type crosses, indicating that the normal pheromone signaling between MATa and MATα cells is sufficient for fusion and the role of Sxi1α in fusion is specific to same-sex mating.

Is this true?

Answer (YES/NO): NO